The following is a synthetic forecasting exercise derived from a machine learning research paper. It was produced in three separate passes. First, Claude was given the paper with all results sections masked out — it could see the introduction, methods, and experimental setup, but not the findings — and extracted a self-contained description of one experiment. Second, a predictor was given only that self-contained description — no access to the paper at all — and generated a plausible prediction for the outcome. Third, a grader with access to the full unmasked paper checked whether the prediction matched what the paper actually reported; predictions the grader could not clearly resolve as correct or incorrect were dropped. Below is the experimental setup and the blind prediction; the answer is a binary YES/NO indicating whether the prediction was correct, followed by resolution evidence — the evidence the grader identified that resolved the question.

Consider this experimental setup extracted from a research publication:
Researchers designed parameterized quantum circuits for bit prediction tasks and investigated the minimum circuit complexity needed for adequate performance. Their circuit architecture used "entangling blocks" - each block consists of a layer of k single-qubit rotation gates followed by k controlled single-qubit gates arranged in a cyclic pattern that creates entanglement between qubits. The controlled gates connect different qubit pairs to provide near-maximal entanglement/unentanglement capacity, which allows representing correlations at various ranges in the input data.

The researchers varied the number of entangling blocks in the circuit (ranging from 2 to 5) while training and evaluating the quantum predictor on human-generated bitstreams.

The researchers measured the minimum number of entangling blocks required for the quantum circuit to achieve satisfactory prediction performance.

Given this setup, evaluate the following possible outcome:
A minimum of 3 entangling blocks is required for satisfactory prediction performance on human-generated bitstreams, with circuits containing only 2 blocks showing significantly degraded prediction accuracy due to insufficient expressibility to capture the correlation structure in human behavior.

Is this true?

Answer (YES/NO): NO